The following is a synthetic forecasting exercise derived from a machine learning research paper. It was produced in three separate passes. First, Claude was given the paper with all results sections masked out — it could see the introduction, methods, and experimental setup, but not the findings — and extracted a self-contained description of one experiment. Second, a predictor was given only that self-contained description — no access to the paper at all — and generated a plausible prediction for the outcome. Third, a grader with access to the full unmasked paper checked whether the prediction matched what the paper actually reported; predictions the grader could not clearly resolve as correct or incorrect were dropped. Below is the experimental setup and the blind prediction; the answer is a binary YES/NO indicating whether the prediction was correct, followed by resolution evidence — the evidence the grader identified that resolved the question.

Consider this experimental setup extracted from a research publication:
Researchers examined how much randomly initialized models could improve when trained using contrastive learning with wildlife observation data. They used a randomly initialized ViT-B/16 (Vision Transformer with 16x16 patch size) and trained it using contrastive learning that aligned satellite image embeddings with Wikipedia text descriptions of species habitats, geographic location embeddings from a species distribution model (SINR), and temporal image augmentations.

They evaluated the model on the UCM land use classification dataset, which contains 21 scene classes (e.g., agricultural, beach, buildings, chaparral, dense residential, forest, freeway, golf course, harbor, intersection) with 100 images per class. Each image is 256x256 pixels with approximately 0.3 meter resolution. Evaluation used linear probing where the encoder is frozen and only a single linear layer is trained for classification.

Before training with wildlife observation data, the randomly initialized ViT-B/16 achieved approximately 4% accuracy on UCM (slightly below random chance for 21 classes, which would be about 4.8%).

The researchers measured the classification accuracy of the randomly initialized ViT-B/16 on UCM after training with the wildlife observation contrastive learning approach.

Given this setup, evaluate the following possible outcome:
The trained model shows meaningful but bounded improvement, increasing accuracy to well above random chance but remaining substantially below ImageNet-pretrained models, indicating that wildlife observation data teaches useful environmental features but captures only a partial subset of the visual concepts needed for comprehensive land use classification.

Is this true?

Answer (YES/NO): YES